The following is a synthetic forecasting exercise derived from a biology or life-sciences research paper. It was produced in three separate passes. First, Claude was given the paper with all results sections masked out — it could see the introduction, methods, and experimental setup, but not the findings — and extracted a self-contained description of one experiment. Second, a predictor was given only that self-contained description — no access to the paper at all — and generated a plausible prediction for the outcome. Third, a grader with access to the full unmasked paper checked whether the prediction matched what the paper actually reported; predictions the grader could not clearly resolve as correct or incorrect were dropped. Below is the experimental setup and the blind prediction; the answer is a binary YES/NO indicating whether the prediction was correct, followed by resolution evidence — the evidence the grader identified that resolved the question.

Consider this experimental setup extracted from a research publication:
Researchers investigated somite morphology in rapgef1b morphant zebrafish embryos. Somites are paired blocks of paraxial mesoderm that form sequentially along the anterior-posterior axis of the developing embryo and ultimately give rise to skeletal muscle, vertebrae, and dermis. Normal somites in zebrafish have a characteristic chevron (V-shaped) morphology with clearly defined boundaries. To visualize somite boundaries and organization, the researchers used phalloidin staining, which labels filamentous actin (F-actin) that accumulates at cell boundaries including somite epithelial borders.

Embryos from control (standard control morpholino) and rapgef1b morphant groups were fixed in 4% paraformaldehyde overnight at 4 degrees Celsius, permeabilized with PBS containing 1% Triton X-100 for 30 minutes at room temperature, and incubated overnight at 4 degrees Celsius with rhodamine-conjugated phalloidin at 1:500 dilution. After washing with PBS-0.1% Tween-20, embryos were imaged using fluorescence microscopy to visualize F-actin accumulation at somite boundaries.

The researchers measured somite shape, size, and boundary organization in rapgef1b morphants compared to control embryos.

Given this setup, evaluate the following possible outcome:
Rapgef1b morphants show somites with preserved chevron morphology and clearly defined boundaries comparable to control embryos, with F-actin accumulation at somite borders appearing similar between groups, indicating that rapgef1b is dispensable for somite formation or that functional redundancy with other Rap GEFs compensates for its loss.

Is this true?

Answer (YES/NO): NO